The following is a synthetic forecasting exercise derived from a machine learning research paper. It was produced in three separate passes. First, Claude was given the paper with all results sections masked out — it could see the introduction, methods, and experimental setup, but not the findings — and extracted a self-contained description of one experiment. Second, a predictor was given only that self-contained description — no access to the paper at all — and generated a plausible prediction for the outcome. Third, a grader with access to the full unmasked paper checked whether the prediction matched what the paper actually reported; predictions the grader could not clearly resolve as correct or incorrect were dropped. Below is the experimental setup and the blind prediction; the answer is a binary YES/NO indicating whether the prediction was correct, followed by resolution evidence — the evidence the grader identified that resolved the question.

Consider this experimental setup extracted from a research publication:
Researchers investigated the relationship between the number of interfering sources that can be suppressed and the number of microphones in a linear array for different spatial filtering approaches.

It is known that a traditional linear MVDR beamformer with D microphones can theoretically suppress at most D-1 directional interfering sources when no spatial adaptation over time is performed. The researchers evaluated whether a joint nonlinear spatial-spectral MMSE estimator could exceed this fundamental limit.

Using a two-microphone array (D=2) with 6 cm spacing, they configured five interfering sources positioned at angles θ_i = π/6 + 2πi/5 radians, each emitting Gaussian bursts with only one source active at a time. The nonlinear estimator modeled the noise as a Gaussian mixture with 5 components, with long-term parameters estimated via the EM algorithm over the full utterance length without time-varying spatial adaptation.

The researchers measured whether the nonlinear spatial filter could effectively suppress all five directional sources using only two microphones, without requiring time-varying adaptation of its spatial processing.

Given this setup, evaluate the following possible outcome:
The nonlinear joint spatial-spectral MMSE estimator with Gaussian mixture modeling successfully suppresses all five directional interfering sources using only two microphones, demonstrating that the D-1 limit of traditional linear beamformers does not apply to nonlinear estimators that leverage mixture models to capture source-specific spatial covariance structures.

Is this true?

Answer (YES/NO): YES